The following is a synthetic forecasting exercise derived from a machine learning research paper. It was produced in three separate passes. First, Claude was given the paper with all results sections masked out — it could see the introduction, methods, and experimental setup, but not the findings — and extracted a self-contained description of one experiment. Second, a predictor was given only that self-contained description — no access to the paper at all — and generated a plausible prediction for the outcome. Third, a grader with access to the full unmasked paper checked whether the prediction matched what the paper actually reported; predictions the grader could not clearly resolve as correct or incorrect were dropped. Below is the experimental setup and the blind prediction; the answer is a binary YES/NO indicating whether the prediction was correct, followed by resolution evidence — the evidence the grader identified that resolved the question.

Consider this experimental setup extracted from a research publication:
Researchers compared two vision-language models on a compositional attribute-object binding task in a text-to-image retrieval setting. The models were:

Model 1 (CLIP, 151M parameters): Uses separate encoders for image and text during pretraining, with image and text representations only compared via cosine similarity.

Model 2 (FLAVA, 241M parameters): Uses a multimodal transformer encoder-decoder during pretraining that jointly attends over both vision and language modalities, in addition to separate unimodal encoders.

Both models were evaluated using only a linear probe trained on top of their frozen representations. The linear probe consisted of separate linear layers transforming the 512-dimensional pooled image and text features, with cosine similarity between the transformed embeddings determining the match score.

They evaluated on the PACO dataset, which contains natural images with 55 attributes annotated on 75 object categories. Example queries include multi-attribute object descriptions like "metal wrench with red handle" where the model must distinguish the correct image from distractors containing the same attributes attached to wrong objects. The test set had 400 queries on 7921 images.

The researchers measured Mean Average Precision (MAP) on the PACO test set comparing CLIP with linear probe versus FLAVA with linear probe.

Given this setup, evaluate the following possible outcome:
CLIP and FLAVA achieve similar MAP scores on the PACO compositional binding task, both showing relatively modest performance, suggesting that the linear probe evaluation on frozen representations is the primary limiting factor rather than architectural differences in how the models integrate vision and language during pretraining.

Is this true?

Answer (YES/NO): NO